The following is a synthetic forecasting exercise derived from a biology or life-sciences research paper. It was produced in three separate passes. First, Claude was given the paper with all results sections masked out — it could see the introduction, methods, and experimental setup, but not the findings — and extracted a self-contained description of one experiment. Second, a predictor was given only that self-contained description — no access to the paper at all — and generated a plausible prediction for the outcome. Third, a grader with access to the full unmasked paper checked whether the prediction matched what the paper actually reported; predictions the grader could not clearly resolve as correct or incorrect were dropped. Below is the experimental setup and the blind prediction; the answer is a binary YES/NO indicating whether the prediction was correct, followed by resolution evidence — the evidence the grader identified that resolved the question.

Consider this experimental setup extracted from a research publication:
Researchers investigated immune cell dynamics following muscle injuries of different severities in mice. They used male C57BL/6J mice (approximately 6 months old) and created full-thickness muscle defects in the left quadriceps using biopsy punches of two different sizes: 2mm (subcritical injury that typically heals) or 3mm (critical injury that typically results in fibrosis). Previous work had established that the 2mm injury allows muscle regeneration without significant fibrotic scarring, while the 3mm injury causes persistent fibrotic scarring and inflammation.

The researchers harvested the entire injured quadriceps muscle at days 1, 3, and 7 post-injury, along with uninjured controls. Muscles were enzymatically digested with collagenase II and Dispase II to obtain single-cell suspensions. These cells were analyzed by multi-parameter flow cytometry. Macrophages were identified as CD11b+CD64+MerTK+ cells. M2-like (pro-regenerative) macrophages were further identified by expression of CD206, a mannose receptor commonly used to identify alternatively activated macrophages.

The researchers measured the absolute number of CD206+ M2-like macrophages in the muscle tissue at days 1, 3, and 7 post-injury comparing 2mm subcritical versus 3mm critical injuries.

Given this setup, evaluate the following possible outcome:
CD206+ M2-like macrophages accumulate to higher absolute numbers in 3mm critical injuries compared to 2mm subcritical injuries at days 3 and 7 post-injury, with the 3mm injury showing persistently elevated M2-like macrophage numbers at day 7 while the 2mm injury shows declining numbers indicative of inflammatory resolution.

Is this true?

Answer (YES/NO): NO